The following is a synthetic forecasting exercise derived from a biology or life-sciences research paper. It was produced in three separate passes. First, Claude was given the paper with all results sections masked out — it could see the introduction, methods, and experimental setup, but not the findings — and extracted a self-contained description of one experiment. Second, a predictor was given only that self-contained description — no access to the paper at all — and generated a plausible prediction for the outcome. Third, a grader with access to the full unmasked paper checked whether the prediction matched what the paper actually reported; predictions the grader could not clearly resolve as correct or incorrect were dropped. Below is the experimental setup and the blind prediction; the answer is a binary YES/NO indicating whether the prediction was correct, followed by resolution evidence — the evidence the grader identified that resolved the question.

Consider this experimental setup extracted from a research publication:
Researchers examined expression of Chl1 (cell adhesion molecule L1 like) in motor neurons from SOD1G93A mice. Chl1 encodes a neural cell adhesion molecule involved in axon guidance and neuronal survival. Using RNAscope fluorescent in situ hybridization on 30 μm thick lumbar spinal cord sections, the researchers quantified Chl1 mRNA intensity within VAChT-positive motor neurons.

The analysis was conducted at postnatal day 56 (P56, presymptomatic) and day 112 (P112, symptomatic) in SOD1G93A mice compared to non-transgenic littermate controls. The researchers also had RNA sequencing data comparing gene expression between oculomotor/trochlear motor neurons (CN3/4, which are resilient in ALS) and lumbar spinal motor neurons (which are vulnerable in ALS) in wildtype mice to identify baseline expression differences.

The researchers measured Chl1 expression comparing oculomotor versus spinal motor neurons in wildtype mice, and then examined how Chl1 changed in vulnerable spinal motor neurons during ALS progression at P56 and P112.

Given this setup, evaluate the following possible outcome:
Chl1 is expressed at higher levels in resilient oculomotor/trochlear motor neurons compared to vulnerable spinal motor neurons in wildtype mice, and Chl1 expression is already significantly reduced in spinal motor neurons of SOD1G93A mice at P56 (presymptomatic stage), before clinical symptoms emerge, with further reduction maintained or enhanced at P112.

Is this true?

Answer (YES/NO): NO